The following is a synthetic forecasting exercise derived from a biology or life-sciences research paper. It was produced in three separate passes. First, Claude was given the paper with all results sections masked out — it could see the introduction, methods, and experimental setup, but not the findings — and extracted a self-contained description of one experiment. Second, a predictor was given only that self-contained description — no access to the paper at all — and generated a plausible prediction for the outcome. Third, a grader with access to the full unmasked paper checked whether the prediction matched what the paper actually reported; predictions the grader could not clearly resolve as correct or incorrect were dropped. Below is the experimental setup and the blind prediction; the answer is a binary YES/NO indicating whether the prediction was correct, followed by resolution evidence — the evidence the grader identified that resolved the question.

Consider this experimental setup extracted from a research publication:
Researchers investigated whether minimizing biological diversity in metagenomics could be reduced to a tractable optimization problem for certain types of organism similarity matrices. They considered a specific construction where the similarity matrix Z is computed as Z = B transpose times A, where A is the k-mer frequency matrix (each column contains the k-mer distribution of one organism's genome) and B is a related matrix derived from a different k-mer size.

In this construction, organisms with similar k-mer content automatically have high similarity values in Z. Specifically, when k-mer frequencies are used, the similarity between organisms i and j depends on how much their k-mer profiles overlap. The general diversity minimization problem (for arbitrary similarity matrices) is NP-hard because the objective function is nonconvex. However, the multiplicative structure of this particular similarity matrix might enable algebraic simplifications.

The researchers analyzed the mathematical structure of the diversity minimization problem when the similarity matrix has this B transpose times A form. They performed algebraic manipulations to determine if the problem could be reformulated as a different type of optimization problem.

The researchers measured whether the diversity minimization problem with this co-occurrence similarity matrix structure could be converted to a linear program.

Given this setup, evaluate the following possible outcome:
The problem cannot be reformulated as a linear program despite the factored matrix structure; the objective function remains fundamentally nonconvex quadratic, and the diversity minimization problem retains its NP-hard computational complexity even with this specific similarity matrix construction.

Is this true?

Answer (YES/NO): NO